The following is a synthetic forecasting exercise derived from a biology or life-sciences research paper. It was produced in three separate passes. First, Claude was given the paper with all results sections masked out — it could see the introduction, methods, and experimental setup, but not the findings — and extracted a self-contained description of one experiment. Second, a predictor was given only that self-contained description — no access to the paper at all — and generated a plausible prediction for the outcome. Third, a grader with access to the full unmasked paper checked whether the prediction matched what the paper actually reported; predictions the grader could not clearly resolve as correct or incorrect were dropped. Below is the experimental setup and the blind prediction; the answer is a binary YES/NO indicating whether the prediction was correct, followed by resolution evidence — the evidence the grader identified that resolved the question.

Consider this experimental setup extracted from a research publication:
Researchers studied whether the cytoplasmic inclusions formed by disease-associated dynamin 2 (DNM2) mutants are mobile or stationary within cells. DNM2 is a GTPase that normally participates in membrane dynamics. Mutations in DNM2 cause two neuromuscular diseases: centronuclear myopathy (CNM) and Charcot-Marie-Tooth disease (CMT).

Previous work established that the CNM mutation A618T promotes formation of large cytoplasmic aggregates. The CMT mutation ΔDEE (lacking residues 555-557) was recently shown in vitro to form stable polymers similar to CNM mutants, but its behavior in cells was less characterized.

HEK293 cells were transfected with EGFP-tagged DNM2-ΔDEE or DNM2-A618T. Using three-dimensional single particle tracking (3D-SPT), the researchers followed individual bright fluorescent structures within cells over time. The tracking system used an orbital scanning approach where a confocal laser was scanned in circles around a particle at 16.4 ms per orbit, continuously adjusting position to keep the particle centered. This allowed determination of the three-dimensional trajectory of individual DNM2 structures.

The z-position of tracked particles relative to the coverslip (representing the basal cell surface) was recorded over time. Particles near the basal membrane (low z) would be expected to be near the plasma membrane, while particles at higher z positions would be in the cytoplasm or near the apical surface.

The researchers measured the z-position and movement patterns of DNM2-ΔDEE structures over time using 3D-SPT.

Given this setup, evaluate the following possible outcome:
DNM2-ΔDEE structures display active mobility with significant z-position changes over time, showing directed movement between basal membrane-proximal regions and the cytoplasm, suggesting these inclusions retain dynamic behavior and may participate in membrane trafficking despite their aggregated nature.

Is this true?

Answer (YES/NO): NO